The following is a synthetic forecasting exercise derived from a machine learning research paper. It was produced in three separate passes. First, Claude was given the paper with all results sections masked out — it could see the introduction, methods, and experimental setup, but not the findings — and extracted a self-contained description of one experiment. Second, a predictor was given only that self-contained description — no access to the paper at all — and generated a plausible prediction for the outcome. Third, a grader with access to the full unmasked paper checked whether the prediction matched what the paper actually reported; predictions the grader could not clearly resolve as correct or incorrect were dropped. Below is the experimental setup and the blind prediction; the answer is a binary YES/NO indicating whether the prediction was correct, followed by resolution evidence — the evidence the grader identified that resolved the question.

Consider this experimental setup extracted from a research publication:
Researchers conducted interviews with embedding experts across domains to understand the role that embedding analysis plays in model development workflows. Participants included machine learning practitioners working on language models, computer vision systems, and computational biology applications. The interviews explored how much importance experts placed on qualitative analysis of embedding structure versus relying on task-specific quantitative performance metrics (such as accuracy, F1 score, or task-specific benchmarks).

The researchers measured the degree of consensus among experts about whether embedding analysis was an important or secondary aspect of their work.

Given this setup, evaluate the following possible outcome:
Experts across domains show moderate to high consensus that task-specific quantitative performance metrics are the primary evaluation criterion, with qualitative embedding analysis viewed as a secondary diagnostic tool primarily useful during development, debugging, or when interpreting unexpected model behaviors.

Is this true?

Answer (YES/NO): NO